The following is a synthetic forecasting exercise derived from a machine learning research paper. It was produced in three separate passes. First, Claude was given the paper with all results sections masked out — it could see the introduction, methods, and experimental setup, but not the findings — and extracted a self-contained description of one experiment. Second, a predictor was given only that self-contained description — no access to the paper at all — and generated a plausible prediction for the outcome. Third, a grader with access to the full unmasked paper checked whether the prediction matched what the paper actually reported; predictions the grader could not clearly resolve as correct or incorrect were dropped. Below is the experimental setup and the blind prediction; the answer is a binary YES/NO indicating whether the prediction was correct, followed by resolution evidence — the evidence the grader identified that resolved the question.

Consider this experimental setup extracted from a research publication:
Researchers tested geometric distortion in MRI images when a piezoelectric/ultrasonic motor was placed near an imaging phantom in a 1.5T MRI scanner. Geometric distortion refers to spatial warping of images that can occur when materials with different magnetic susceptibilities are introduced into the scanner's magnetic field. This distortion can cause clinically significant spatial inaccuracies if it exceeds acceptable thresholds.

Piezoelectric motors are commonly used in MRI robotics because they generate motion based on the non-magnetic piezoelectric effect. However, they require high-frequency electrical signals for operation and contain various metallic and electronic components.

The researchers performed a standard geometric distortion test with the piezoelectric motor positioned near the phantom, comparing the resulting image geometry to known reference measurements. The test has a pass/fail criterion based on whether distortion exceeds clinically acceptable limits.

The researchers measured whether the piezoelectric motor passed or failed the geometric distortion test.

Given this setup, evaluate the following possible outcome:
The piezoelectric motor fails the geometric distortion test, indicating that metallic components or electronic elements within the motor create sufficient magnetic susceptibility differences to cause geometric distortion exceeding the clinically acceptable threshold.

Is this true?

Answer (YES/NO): YES